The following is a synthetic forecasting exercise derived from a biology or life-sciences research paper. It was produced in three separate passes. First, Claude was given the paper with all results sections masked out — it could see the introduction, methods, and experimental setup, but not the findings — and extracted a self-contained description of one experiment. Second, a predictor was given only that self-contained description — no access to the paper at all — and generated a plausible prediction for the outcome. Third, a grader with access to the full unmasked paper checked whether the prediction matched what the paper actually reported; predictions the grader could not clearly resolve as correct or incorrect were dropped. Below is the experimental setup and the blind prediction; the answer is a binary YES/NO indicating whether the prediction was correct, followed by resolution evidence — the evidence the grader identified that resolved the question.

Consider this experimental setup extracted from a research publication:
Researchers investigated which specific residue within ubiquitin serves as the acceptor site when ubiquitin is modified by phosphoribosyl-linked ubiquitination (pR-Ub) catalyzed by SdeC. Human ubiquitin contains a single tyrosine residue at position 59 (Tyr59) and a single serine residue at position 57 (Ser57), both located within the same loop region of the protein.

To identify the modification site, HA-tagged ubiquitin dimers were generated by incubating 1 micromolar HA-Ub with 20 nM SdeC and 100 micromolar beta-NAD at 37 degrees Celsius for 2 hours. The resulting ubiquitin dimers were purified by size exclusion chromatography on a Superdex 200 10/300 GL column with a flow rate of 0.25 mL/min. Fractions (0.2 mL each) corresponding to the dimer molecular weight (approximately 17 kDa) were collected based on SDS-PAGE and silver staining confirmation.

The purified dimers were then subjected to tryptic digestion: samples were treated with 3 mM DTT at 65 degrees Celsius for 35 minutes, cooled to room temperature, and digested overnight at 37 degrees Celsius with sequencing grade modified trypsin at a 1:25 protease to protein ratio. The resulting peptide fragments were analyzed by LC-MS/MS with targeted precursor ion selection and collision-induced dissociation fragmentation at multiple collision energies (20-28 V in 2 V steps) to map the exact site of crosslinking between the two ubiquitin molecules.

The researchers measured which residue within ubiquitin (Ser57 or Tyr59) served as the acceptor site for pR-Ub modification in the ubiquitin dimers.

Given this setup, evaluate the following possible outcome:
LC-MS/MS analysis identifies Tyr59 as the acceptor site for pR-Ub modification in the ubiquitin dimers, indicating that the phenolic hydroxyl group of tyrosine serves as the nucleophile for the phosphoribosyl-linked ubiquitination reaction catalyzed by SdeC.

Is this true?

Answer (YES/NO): NO